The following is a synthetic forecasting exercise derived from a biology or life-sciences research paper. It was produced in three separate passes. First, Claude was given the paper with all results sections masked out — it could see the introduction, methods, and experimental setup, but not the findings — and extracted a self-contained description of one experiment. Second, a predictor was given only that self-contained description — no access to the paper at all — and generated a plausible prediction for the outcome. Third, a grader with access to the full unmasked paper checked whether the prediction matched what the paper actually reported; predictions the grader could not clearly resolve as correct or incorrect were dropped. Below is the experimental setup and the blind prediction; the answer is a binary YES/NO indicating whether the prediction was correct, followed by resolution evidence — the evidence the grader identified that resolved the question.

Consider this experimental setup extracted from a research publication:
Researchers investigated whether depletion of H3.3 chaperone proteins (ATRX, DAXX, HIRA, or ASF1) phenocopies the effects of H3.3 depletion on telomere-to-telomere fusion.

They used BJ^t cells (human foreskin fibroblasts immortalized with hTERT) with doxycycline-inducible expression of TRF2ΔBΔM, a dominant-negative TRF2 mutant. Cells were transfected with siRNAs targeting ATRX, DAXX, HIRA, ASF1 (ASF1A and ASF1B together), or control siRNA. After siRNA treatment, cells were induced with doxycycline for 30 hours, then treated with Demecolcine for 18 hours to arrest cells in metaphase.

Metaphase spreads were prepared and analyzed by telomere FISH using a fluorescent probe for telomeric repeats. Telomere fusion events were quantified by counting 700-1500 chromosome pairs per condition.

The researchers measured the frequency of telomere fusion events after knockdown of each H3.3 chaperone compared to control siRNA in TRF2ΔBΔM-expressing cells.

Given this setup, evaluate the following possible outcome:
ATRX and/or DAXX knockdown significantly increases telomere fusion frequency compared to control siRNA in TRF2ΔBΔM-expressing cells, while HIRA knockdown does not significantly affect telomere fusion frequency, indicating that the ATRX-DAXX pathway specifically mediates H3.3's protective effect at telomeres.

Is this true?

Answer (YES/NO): NO